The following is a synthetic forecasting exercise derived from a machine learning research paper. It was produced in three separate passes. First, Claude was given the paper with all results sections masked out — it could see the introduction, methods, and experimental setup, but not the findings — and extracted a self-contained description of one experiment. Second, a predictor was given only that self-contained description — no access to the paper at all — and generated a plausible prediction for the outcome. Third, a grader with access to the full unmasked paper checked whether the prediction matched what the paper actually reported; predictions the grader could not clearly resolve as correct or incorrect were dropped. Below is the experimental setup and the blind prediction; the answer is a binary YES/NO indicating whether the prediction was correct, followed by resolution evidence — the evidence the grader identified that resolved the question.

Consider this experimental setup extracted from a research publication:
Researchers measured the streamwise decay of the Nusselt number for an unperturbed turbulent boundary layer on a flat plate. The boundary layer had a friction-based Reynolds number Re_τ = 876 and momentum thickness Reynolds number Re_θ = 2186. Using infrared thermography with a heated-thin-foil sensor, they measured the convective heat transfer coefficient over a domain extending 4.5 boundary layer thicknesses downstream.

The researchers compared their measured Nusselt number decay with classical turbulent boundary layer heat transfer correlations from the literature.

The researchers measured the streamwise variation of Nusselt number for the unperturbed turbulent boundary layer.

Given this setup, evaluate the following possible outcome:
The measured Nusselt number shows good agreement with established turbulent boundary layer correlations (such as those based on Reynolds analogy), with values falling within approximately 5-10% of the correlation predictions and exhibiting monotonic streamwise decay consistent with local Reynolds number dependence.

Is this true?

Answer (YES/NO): YES